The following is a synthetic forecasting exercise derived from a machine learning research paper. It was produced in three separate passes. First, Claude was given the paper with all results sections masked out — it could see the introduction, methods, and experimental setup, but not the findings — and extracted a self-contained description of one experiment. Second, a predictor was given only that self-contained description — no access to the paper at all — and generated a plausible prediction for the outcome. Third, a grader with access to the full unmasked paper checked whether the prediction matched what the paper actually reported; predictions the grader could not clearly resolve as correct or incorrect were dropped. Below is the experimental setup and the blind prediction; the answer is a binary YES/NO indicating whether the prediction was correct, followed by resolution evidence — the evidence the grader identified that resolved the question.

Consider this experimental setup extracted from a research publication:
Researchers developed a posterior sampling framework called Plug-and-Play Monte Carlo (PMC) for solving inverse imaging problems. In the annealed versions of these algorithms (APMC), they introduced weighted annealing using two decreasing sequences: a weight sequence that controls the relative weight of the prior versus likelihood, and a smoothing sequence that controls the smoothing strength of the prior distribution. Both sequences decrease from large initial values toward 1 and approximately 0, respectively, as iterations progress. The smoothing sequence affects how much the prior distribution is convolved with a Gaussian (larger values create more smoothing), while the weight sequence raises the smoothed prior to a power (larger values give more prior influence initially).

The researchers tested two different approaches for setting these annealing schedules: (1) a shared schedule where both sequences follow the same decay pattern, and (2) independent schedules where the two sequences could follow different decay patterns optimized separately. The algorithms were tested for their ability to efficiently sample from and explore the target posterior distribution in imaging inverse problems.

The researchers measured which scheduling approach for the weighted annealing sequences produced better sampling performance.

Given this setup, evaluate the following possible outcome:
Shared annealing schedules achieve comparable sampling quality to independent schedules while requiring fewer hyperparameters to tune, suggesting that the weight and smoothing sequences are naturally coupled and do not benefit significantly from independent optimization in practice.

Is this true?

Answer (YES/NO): NO